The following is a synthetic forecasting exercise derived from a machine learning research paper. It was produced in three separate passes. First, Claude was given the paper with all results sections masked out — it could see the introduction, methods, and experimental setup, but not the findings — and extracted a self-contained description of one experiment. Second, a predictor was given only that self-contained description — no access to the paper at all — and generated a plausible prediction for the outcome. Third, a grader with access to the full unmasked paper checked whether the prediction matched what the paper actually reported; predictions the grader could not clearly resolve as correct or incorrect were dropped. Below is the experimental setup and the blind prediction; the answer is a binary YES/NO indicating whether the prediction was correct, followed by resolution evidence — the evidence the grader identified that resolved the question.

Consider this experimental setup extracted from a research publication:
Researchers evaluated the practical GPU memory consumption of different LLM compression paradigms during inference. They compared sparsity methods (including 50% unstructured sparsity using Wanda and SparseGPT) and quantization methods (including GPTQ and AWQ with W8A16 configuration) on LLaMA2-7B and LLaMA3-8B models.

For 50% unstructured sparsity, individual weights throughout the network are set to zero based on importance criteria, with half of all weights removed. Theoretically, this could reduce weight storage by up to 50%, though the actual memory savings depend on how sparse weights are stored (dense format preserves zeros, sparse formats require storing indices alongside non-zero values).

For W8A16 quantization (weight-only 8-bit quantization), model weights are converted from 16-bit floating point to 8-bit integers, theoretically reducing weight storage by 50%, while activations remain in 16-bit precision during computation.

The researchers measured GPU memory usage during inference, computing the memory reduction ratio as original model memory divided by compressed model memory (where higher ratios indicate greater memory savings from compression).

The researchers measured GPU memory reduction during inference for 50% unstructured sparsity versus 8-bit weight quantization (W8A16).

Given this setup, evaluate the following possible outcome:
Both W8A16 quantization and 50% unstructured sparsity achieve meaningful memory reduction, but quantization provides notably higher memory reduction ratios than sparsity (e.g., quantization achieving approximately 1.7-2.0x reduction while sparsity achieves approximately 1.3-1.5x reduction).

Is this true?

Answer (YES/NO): NO